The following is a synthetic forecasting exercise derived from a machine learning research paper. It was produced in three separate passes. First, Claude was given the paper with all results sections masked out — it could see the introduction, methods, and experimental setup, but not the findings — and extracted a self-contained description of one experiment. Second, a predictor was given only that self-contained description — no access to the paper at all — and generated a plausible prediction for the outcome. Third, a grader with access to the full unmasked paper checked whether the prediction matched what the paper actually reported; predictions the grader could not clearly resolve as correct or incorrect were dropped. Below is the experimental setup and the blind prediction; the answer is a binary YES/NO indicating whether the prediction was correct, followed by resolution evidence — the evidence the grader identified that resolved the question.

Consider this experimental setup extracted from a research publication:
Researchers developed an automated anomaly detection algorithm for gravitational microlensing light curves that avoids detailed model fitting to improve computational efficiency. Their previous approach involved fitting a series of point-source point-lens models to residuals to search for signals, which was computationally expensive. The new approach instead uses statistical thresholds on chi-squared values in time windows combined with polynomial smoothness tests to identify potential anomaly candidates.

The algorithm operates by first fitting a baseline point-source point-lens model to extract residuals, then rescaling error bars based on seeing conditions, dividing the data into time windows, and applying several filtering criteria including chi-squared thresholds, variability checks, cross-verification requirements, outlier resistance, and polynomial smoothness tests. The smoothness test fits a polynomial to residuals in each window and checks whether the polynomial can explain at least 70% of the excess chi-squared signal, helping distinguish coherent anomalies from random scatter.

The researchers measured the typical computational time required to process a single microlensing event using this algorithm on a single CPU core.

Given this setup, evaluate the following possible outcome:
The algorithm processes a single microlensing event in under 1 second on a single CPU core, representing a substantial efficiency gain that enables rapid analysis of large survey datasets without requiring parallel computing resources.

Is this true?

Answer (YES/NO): NO